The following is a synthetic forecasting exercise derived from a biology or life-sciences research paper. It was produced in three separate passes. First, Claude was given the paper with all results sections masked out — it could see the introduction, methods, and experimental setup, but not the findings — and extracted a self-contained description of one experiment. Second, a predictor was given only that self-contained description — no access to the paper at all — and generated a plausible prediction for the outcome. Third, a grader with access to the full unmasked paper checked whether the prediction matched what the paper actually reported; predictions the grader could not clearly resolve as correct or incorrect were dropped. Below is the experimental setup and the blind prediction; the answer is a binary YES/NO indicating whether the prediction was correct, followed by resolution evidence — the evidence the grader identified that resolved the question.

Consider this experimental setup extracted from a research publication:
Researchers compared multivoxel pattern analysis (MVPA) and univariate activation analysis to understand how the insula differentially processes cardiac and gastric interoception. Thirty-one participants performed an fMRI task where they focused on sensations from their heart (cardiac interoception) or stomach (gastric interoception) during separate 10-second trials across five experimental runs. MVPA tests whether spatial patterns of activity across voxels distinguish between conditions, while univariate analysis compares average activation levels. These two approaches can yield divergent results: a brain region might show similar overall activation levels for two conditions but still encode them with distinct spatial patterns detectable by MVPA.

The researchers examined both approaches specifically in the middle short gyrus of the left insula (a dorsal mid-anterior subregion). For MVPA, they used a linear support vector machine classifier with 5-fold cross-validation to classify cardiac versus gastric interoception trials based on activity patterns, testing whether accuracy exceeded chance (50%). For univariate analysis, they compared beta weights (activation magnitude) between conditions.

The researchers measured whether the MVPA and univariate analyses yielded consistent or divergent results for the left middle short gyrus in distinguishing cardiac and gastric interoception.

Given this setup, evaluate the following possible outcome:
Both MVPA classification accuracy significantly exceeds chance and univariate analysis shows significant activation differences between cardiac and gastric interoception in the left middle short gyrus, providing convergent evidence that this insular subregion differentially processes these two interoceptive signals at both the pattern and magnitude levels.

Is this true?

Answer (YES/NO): NO